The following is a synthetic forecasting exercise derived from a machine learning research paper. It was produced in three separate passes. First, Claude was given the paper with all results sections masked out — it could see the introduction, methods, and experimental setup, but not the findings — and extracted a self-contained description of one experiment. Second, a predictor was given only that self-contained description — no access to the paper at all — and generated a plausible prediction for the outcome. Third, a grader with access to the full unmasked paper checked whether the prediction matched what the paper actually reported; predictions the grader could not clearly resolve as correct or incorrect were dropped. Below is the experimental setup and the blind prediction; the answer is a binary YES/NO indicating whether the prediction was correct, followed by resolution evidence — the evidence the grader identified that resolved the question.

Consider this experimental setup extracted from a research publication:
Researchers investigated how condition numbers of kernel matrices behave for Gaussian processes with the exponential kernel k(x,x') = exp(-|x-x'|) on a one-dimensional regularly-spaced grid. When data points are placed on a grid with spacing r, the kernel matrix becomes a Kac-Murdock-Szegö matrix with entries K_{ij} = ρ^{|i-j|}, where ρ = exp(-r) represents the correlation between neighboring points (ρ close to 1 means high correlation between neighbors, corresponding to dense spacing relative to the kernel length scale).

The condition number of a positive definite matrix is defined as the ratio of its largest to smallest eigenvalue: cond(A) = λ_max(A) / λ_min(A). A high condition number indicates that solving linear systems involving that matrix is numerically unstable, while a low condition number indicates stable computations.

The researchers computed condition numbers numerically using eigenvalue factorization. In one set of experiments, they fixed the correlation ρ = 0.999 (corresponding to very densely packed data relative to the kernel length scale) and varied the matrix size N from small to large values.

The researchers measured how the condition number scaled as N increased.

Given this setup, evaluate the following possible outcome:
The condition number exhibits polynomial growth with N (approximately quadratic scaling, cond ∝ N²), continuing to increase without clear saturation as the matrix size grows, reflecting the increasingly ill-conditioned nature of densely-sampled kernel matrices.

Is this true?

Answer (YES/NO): NO